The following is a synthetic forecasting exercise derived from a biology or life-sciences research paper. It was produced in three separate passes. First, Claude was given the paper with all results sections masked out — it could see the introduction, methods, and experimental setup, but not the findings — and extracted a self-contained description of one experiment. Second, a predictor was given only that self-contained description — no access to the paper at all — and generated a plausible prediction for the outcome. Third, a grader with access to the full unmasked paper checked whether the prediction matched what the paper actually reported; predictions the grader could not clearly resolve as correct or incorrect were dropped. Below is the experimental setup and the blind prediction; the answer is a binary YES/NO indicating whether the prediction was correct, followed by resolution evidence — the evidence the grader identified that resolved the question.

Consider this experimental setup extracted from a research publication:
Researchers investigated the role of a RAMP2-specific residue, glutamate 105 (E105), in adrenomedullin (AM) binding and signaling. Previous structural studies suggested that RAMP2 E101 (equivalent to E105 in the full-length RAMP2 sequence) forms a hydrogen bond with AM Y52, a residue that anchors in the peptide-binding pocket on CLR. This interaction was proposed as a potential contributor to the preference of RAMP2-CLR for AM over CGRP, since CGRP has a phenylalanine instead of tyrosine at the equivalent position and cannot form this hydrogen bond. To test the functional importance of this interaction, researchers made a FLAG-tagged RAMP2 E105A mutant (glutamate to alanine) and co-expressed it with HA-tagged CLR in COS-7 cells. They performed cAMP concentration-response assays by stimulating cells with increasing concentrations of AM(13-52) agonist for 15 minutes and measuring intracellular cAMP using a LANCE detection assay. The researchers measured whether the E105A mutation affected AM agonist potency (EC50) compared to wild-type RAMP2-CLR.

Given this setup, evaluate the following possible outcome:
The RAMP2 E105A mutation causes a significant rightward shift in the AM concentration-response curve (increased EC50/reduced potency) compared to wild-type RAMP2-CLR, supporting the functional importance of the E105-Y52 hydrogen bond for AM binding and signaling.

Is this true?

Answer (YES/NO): NO